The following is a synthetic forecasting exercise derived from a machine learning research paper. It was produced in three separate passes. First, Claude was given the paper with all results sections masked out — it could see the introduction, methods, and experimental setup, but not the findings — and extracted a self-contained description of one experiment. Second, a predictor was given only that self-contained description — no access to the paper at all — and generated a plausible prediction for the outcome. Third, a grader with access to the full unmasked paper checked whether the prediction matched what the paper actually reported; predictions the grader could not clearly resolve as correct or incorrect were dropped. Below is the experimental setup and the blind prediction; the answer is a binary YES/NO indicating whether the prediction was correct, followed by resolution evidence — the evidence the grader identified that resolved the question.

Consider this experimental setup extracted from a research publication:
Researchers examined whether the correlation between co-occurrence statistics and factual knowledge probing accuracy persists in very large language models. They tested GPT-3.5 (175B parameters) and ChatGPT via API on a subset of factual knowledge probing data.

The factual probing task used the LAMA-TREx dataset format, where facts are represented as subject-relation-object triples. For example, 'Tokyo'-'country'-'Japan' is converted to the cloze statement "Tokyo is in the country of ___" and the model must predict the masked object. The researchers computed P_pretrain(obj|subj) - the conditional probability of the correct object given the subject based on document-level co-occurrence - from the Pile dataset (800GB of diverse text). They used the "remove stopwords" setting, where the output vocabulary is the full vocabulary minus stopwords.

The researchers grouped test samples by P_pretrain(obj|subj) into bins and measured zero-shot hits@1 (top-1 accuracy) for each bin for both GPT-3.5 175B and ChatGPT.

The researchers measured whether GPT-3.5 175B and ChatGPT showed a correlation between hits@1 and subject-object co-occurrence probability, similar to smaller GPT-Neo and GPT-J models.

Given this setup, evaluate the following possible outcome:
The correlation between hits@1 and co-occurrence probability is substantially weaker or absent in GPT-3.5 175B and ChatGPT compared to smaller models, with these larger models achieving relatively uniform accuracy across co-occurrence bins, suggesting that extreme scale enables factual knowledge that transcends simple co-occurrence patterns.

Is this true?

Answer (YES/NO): NO